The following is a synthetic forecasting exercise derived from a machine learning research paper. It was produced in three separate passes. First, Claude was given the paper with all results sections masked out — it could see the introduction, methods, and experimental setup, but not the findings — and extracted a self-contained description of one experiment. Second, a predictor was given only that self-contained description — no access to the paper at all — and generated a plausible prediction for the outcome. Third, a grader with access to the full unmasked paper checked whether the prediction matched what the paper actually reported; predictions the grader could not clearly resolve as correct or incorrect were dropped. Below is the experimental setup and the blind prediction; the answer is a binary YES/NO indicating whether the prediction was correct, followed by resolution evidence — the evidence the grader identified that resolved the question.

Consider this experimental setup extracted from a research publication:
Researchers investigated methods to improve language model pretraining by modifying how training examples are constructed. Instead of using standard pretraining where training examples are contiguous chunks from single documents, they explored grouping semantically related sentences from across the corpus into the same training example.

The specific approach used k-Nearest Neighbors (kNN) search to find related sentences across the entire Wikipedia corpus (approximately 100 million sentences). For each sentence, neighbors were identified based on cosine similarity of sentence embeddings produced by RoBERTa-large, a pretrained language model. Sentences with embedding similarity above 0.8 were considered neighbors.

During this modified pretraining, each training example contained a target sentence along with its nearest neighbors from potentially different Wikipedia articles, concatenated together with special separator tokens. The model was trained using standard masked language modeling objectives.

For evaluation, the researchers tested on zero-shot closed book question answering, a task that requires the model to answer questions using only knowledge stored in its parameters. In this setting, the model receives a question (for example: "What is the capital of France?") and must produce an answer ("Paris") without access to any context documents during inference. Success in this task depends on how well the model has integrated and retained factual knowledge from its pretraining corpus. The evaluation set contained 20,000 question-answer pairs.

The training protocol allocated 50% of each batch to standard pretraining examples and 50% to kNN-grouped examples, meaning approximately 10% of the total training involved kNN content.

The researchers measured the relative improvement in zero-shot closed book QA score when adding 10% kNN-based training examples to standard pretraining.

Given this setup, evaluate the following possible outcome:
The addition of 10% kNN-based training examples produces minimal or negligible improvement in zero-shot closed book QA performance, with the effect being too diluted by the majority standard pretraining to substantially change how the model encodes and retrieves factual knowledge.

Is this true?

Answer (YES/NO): NO